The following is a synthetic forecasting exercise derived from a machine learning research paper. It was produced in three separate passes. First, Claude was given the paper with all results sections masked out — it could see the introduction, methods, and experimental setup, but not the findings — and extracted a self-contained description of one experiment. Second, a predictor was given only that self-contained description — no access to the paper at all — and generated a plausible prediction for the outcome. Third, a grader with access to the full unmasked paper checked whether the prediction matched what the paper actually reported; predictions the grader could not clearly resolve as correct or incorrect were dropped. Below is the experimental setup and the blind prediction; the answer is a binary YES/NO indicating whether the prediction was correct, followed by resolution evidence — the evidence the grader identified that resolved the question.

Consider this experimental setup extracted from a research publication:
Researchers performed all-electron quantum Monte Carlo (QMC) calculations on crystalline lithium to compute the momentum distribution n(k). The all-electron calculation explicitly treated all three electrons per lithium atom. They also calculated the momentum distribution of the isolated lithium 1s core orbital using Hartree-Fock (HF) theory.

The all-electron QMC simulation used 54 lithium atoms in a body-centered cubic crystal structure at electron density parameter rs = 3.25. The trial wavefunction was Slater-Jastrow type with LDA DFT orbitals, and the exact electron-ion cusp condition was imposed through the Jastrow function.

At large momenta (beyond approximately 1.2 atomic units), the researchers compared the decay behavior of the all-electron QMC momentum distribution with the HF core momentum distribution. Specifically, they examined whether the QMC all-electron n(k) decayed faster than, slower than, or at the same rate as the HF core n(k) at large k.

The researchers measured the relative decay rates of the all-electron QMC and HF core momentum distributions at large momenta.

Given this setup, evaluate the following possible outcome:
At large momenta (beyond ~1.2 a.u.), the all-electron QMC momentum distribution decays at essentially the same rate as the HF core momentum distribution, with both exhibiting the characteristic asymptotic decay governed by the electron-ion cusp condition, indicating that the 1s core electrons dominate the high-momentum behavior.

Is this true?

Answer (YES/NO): NO